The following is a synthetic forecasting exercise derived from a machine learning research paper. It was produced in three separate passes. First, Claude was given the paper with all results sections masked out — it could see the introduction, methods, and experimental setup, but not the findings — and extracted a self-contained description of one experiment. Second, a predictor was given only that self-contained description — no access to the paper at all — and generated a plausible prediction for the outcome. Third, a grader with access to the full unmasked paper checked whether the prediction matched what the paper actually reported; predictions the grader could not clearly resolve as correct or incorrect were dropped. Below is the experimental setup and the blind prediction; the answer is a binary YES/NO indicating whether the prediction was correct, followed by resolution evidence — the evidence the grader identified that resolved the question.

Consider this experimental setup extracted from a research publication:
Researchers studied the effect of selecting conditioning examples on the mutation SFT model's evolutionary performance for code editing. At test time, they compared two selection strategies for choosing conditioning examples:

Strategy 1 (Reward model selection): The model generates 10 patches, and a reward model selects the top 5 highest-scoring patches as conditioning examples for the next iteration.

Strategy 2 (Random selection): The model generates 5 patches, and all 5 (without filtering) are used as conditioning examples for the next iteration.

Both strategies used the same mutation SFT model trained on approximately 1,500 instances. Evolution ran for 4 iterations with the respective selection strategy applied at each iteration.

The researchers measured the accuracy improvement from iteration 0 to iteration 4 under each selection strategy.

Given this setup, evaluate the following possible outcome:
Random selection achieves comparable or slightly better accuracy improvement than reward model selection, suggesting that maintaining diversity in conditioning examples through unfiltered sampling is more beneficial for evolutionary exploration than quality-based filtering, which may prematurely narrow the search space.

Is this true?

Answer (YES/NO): NO